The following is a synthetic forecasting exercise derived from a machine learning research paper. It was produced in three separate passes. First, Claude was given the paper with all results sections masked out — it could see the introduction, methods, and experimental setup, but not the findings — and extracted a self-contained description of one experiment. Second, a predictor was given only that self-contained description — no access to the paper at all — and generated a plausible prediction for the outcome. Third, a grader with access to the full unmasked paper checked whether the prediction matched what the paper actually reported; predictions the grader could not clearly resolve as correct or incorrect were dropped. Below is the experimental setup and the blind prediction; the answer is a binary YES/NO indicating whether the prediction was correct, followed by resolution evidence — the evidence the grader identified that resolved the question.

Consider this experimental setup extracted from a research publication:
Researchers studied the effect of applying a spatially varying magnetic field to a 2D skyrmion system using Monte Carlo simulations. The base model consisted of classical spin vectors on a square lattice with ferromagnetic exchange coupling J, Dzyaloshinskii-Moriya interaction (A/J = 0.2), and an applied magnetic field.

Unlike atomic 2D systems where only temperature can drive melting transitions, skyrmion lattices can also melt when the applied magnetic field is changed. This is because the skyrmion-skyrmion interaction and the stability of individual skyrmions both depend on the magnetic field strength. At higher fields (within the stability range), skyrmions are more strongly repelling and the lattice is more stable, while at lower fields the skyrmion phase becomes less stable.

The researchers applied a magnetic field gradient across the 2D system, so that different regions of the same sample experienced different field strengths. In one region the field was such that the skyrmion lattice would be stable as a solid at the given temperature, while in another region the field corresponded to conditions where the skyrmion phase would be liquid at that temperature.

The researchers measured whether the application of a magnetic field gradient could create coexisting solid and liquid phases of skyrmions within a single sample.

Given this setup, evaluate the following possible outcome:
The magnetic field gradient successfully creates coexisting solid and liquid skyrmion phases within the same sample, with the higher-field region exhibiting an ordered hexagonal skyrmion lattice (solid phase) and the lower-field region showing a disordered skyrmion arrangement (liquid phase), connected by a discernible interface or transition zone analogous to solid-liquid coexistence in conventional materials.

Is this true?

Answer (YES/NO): NO